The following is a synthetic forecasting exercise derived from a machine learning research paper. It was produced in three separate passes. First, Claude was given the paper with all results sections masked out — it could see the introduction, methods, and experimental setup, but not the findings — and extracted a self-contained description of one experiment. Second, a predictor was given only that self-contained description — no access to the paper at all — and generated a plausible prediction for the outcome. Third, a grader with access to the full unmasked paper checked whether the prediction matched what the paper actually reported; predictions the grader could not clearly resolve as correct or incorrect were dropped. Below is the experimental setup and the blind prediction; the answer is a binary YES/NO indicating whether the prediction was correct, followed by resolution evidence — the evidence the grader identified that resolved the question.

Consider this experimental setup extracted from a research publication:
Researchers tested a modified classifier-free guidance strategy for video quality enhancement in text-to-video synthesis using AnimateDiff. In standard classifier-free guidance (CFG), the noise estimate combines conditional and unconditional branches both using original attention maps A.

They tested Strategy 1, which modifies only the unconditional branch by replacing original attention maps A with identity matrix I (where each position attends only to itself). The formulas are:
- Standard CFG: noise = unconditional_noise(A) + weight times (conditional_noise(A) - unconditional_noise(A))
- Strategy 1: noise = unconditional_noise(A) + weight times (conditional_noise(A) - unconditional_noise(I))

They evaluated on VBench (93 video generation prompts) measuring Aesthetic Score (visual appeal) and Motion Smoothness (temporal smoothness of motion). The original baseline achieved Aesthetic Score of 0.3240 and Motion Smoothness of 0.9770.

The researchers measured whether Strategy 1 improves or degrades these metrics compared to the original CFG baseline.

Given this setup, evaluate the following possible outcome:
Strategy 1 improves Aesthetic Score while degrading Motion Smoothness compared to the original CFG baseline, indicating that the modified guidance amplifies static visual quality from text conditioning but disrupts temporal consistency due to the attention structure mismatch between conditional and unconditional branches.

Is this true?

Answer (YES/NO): NO